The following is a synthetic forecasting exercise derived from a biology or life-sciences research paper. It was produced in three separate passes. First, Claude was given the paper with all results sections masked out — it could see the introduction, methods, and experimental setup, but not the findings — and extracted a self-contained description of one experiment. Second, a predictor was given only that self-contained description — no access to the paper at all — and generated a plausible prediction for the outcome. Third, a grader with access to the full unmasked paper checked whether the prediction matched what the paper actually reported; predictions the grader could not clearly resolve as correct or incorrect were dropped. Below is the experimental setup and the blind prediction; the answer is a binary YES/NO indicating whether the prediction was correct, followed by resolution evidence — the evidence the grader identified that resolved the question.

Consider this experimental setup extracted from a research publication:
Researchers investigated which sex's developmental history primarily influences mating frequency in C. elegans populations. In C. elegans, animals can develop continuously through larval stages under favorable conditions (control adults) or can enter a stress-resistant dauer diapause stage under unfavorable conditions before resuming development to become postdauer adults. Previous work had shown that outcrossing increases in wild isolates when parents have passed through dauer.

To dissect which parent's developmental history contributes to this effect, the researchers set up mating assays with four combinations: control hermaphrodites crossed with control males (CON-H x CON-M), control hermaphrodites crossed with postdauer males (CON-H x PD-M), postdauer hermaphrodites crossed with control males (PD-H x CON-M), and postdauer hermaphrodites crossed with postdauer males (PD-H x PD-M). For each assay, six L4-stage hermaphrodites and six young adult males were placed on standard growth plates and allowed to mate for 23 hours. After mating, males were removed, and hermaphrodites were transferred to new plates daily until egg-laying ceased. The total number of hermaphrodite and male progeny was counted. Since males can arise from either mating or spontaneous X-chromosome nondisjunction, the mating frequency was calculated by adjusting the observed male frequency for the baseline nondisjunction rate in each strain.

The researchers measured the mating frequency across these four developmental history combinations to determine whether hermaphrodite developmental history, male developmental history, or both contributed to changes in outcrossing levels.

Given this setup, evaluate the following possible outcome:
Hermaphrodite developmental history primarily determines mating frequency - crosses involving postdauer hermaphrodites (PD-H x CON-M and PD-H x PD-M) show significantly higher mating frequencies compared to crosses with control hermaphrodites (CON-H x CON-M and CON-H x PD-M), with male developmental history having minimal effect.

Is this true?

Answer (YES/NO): NO